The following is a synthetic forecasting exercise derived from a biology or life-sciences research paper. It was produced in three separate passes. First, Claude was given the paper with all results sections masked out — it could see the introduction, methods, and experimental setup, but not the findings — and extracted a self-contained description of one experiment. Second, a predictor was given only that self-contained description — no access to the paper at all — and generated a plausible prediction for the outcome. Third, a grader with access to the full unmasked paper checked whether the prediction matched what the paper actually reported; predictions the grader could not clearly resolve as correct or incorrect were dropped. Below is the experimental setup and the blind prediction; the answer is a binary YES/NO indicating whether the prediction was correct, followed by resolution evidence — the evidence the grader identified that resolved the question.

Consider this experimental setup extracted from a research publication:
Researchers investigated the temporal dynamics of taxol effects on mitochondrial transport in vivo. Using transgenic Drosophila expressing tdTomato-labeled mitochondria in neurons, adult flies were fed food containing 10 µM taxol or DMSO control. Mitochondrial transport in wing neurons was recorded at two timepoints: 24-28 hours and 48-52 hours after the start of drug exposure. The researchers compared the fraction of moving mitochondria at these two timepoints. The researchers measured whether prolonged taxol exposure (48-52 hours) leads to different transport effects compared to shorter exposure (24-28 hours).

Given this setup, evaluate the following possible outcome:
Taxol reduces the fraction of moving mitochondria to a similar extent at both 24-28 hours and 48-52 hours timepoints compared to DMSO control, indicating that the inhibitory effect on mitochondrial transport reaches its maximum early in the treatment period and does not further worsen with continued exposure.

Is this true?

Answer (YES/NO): NO